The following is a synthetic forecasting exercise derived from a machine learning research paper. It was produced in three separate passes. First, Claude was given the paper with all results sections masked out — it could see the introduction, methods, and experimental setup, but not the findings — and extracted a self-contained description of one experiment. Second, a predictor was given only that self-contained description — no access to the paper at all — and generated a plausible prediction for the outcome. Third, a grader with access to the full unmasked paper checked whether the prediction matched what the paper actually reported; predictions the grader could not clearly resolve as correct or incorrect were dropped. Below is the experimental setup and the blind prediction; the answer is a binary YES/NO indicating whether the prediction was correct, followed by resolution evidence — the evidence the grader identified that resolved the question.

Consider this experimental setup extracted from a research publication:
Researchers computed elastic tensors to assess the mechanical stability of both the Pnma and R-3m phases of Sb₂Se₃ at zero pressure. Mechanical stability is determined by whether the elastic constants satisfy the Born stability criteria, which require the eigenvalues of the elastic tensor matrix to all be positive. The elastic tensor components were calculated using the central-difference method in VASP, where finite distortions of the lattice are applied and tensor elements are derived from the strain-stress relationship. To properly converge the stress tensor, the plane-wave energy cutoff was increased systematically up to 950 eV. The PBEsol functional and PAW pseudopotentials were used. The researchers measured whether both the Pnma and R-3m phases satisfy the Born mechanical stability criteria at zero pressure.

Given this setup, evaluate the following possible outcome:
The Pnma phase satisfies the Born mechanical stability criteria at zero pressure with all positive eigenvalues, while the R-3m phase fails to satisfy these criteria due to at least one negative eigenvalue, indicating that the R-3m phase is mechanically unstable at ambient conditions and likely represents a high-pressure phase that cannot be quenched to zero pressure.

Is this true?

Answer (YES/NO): NO